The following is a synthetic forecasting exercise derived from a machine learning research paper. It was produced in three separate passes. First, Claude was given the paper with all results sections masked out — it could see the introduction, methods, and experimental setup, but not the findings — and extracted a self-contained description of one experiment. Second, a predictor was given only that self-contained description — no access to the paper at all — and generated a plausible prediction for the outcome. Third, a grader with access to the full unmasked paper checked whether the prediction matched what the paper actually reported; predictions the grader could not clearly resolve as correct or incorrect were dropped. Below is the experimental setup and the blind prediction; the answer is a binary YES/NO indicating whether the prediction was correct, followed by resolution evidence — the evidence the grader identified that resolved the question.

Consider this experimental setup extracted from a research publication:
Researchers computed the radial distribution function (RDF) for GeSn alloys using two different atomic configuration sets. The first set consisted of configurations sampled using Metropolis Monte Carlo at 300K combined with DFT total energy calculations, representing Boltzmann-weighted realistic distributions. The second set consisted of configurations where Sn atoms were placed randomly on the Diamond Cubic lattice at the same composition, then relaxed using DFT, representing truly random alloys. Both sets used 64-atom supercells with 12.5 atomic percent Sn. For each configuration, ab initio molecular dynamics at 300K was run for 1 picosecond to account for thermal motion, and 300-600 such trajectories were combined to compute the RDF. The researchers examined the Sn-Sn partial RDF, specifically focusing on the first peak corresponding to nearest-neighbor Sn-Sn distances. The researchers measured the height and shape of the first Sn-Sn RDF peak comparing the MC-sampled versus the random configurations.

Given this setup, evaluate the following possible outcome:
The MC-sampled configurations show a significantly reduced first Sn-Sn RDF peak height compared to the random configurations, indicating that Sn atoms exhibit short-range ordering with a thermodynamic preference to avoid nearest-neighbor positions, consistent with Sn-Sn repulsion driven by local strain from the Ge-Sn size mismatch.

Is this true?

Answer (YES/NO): YES